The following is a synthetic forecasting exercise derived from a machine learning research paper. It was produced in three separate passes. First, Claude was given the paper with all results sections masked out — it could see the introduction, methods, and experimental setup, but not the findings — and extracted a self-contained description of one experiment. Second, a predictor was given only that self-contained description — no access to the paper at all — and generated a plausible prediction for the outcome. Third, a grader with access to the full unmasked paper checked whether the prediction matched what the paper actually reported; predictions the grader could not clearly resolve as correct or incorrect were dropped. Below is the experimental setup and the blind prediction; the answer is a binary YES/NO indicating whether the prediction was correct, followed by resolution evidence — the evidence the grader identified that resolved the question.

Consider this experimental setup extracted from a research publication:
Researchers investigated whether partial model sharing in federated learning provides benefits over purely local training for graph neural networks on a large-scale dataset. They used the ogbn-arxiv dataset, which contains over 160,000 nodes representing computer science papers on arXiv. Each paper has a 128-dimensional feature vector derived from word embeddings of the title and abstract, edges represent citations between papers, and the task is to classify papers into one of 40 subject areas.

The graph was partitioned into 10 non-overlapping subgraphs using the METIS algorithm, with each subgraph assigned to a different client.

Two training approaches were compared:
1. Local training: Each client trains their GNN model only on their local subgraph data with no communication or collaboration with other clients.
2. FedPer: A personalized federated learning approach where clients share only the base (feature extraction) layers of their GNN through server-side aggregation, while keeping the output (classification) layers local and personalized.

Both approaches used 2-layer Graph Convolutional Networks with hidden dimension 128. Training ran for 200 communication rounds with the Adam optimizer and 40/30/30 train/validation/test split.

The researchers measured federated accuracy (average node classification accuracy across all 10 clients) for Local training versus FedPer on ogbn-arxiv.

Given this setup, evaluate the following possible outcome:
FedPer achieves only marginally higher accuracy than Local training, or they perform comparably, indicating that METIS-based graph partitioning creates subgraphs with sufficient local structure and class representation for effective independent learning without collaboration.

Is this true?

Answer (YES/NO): YES